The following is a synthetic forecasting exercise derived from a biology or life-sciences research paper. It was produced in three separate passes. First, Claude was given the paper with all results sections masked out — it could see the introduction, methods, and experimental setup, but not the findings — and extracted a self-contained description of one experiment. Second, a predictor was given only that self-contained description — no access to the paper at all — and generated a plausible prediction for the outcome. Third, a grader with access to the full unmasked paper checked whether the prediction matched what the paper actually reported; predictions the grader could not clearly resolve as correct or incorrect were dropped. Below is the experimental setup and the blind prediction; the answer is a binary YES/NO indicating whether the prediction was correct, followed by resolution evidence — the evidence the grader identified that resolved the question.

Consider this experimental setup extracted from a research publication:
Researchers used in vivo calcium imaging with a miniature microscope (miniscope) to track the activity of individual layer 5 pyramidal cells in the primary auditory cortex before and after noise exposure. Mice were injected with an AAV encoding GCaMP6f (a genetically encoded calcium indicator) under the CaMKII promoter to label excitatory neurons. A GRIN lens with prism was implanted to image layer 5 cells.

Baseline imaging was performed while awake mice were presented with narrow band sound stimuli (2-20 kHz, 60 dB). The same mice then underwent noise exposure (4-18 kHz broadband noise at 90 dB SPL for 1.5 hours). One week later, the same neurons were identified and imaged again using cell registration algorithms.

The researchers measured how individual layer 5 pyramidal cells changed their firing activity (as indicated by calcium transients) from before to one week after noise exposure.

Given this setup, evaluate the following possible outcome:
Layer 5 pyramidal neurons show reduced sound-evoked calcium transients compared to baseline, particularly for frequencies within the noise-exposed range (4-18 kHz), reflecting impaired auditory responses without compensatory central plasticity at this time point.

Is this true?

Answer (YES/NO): NO